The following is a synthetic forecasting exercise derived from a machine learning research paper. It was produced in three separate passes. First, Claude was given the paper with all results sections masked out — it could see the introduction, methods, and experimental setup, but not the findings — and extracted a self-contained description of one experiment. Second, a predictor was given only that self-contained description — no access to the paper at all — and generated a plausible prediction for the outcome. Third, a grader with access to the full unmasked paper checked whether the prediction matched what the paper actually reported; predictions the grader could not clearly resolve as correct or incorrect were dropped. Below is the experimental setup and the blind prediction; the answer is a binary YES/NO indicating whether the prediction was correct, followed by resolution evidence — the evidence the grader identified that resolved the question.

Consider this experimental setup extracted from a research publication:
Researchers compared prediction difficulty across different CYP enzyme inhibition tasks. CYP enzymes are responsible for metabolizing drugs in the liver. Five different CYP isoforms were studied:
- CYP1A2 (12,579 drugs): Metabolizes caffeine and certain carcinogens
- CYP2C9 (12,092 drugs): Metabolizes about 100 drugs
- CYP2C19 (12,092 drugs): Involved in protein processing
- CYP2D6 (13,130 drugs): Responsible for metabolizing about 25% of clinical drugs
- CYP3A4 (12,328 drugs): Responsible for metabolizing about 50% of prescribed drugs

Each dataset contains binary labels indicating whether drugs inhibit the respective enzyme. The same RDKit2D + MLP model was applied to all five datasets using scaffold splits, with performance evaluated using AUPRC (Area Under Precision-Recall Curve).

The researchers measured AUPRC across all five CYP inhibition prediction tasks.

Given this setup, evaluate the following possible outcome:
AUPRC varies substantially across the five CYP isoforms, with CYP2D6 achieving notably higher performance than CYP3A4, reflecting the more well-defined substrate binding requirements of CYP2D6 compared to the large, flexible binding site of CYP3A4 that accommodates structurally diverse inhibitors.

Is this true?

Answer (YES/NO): NO